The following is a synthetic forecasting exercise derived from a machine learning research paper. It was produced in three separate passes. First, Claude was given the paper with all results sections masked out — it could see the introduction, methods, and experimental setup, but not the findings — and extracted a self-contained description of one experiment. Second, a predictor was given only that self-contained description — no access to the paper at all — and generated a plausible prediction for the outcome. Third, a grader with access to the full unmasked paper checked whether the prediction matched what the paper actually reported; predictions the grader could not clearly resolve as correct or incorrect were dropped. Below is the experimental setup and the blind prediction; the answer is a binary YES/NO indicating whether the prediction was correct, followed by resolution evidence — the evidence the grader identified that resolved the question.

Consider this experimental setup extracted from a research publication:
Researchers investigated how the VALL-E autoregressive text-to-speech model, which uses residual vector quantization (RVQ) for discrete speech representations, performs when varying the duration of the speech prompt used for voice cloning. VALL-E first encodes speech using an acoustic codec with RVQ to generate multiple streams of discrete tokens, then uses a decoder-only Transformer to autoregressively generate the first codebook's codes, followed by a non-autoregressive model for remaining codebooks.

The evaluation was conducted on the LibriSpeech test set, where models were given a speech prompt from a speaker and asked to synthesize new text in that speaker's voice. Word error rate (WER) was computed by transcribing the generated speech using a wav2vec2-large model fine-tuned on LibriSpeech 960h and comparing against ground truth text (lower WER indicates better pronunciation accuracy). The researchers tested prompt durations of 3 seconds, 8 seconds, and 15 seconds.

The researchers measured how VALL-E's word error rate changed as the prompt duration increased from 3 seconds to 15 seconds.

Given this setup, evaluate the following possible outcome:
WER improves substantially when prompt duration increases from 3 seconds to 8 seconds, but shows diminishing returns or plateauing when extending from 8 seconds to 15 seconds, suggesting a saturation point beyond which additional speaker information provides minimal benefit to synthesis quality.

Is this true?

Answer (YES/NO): NO